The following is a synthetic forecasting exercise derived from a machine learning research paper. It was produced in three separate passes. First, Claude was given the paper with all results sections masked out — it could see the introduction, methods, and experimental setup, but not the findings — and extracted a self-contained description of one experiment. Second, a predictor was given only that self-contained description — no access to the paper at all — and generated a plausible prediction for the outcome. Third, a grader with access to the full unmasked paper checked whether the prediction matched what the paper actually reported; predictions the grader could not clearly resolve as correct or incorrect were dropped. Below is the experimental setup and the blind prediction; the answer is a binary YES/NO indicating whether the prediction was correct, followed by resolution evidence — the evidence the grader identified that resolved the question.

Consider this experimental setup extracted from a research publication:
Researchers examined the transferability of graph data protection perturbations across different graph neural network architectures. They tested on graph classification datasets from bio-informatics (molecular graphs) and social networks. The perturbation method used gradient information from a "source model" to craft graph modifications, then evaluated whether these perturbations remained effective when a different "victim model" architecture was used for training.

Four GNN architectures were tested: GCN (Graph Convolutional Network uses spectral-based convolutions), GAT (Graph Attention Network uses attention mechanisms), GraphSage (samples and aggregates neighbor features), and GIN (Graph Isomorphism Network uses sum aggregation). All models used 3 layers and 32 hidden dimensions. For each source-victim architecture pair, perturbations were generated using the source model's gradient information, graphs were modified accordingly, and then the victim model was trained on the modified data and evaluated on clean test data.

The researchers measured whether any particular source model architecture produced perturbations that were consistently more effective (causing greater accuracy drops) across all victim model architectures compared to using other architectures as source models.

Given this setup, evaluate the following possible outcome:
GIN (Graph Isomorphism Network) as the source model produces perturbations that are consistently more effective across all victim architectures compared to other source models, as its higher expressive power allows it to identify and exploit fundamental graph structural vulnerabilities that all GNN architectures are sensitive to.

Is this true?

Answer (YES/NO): NO